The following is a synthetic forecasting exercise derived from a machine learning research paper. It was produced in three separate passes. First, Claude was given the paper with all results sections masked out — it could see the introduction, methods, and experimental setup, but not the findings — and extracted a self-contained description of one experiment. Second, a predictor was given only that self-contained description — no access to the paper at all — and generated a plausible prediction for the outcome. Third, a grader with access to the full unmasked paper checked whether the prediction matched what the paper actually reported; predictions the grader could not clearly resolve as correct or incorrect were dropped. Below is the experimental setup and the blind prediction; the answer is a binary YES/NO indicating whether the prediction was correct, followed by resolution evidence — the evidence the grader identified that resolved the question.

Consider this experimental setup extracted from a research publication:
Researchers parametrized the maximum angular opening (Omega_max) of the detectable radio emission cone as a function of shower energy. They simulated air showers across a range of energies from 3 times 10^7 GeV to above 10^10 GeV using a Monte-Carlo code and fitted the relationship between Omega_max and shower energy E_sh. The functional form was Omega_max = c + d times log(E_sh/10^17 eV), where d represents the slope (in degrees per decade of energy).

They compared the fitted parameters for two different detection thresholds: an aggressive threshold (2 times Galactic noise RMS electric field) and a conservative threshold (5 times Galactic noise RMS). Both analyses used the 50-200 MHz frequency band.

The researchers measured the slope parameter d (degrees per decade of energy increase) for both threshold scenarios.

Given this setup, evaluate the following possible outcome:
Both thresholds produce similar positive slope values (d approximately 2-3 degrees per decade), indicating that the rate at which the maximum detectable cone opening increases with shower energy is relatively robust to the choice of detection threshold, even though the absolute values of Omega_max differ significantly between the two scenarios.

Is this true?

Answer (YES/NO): NO